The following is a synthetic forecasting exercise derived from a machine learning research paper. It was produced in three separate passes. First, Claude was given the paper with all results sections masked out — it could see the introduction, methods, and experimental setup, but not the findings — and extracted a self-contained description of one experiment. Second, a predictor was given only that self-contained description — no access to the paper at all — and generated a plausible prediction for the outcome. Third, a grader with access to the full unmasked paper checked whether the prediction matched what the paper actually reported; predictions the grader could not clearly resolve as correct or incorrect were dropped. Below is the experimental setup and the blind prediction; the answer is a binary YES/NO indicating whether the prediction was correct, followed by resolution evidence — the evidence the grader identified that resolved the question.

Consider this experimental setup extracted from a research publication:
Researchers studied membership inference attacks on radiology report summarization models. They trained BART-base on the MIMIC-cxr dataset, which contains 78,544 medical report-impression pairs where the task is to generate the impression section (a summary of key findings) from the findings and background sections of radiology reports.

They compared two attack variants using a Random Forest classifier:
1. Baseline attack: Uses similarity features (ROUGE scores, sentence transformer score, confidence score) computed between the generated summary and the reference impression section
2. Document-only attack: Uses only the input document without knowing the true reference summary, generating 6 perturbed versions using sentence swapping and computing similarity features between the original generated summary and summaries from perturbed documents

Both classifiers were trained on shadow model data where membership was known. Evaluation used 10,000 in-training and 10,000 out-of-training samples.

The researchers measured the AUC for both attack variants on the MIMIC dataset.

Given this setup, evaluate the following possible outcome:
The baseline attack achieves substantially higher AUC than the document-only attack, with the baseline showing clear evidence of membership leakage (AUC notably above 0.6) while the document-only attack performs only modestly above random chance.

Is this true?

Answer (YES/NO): NO